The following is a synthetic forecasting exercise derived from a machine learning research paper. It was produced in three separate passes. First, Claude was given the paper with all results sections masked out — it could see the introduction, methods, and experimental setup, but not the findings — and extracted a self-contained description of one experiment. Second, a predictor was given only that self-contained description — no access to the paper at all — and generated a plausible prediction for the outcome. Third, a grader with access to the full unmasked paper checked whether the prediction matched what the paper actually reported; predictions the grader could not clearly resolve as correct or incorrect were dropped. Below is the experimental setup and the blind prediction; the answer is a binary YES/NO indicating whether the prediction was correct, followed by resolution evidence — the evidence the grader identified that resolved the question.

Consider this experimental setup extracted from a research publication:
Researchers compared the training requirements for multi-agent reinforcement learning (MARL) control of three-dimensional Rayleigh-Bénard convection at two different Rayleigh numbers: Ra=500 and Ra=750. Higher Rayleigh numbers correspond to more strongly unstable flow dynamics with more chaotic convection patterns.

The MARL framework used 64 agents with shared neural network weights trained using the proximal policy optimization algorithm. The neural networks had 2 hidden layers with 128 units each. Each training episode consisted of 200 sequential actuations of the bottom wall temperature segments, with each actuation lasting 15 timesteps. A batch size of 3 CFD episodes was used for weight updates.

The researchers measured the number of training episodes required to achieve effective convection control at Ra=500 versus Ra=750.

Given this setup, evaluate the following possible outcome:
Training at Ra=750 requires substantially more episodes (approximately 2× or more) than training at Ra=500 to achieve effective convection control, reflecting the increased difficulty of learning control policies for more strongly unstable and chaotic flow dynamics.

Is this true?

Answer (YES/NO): YES